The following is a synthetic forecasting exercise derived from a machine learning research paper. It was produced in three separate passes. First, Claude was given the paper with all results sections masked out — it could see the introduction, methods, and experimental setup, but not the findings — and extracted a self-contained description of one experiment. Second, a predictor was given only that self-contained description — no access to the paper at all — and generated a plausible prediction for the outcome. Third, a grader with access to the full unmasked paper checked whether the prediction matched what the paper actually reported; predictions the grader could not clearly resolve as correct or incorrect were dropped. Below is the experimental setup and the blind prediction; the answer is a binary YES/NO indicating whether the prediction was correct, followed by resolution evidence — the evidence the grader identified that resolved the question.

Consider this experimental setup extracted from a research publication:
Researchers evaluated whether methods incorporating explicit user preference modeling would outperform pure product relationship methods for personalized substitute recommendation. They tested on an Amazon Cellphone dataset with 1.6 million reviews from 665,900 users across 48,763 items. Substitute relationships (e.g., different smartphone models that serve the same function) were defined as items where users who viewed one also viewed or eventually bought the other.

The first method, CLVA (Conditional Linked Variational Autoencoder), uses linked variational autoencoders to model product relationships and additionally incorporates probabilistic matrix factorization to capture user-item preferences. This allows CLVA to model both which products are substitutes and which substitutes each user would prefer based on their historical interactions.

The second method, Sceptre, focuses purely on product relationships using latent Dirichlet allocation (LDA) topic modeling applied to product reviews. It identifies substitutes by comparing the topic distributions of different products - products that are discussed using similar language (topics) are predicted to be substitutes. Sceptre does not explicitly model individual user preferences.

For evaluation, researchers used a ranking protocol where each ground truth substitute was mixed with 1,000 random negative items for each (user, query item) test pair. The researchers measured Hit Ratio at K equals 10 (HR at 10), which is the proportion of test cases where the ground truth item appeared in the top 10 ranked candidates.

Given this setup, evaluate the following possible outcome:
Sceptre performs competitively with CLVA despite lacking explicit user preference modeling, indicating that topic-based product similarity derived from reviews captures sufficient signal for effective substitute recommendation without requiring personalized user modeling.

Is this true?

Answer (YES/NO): YES